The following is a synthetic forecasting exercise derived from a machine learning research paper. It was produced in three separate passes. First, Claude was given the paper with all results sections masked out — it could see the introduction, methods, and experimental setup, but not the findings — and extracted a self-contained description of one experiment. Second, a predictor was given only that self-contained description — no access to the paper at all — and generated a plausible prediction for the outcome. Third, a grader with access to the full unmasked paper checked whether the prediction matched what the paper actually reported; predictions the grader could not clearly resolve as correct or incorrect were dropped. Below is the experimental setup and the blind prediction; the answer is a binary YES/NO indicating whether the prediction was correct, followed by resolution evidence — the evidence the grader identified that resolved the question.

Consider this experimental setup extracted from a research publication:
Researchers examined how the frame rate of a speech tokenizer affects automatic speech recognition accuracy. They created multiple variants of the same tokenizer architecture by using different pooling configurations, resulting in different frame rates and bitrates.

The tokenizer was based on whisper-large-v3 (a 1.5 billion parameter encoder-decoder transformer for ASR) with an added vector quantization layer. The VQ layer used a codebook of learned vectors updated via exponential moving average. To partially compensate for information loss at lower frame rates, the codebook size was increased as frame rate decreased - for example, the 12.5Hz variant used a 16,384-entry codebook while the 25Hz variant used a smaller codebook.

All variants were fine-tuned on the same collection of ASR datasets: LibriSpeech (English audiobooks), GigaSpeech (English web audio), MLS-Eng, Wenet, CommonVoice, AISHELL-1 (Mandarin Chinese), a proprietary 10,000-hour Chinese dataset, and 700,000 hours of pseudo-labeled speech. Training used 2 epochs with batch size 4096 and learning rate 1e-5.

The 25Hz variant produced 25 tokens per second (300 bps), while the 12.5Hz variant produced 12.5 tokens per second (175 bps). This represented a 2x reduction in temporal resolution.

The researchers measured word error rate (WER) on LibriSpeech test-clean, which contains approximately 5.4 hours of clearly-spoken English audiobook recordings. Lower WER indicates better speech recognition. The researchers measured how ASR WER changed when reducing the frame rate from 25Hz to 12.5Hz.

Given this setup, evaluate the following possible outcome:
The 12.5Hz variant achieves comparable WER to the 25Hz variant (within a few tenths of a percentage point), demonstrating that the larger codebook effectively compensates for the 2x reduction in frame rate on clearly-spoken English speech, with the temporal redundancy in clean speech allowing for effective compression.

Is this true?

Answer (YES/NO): YES